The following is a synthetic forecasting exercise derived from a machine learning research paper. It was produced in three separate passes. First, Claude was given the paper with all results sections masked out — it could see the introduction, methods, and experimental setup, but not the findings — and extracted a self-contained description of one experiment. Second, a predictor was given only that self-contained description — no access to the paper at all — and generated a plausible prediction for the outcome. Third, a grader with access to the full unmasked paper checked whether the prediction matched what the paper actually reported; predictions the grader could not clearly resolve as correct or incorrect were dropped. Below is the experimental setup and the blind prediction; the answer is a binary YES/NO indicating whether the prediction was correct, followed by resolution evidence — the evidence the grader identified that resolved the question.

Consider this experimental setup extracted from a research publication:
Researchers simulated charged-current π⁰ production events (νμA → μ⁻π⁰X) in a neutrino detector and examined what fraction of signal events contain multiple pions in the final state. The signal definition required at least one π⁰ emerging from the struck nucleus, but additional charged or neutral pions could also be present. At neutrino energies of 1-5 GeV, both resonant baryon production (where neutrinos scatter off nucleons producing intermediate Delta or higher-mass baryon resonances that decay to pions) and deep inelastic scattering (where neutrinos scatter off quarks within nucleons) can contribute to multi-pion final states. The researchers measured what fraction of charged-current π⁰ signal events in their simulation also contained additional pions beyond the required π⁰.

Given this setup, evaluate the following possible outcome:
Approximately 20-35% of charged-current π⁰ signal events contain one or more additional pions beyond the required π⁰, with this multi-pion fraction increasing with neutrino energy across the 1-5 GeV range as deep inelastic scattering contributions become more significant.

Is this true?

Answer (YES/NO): NO